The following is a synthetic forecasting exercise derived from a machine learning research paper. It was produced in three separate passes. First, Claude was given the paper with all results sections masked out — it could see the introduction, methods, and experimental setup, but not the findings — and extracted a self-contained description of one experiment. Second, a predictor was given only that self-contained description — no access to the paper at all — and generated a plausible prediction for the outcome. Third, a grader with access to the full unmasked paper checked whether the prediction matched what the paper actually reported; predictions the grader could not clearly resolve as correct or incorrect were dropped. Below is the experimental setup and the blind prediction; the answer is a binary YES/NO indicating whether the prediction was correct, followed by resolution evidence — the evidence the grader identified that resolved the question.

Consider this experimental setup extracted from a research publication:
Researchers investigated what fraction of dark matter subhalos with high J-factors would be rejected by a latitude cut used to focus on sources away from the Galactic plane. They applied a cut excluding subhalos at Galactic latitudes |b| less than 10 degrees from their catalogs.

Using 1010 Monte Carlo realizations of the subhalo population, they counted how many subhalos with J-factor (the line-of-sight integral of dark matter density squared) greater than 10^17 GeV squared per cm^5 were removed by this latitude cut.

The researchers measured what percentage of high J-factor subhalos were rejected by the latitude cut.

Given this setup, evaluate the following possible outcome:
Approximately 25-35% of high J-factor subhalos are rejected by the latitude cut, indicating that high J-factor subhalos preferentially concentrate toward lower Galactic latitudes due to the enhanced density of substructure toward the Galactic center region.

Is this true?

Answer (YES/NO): NO